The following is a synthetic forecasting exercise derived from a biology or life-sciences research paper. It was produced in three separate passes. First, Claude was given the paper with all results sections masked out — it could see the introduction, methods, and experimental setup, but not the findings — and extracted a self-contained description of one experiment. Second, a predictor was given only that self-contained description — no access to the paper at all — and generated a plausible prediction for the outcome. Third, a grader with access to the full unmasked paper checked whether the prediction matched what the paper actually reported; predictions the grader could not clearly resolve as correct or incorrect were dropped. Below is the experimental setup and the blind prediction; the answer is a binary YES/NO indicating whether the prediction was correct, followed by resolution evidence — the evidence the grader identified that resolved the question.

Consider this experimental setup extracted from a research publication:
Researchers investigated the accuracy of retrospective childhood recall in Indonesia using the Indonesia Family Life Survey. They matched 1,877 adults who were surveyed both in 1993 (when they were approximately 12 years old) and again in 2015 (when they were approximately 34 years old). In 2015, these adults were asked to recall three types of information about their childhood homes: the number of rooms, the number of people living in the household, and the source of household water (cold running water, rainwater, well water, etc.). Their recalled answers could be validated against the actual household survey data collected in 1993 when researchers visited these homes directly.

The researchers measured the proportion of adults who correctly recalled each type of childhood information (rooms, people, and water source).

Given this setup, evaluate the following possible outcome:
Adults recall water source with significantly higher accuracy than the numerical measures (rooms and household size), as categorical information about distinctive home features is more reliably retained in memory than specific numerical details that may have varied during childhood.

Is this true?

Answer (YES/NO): YES